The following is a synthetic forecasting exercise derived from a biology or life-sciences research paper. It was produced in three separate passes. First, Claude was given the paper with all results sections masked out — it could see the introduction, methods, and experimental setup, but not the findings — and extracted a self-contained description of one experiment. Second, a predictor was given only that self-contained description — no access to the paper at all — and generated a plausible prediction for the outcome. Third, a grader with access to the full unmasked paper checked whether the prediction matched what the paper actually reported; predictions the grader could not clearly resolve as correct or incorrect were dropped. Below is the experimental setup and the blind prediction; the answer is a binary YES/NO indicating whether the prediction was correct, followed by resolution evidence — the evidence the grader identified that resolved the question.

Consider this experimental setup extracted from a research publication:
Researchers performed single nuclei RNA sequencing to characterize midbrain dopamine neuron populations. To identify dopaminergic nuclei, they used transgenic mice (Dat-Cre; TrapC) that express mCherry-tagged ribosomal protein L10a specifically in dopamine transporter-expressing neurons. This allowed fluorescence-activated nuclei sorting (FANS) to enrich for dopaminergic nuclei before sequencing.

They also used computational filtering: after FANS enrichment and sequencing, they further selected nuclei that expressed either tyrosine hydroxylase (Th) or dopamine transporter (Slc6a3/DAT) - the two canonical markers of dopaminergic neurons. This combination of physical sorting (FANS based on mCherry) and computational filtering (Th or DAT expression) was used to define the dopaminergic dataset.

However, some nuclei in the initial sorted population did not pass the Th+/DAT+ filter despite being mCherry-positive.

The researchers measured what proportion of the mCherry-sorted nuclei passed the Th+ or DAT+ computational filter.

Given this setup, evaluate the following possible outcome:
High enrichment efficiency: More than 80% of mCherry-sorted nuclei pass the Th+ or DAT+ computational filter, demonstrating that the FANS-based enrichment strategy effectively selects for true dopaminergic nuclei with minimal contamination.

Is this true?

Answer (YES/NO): NO